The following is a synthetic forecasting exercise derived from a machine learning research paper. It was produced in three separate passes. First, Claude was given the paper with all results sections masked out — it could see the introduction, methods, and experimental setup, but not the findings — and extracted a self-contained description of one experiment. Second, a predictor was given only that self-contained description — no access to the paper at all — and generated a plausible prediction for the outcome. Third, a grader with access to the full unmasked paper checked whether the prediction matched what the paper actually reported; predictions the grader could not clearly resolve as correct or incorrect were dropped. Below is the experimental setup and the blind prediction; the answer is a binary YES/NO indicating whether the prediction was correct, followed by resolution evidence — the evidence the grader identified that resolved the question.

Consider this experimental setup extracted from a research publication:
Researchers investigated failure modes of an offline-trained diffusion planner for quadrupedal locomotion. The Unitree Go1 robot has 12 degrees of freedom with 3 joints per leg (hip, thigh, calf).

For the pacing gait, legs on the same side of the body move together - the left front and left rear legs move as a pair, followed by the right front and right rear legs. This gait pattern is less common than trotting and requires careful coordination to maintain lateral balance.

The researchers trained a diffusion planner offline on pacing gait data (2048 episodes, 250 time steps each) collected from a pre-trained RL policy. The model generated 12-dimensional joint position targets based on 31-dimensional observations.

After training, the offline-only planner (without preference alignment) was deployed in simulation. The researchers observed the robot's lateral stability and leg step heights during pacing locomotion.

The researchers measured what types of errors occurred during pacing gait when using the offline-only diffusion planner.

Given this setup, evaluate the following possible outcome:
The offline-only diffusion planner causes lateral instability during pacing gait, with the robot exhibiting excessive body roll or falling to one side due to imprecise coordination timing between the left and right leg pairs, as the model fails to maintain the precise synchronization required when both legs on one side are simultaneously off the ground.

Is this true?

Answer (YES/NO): NO